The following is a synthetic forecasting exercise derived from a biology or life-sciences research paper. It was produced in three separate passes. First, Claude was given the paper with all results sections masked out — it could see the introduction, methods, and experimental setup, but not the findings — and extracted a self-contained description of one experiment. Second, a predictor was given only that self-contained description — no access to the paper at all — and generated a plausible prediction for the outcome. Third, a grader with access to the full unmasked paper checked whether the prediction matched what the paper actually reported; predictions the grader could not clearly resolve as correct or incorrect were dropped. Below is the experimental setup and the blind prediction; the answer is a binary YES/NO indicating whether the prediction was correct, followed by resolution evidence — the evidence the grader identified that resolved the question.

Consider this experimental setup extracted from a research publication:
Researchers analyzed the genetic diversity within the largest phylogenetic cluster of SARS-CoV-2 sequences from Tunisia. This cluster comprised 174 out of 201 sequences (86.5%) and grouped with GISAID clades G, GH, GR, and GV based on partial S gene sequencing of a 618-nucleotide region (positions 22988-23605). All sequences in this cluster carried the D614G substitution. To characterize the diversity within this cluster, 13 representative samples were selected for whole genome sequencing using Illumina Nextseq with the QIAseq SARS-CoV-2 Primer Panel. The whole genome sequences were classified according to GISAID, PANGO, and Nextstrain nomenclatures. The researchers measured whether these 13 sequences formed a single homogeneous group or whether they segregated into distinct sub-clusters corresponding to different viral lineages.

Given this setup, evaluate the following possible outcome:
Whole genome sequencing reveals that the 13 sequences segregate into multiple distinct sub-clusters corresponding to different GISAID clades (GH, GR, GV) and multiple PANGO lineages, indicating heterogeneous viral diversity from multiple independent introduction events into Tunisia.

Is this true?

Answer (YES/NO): NO